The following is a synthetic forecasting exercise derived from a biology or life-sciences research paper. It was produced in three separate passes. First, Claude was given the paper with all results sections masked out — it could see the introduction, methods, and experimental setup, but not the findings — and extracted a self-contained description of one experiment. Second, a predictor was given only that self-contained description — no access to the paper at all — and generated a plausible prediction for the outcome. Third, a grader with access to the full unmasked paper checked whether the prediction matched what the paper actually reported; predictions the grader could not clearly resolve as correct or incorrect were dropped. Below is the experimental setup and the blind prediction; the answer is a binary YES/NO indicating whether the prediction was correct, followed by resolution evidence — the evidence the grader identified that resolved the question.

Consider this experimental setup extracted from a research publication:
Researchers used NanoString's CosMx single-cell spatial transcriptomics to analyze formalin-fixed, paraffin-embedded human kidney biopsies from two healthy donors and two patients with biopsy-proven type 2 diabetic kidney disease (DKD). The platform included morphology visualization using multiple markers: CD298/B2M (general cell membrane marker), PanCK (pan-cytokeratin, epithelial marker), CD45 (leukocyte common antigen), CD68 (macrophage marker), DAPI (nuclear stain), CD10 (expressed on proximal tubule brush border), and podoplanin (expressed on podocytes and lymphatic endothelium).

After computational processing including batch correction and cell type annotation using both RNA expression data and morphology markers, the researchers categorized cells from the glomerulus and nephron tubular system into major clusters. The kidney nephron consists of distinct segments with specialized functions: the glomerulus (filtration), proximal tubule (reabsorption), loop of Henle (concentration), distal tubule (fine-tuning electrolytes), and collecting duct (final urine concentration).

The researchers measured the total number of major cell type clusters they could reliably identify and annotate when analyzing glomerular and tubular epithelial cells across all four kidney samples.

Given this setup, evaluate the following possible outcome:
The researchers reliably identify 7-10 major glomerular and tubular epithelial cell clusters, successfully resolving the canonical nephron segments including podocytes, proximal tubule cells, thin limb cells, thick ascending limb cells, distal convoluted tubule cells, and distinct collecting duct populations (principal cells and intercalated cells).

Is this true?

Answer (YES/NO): NO